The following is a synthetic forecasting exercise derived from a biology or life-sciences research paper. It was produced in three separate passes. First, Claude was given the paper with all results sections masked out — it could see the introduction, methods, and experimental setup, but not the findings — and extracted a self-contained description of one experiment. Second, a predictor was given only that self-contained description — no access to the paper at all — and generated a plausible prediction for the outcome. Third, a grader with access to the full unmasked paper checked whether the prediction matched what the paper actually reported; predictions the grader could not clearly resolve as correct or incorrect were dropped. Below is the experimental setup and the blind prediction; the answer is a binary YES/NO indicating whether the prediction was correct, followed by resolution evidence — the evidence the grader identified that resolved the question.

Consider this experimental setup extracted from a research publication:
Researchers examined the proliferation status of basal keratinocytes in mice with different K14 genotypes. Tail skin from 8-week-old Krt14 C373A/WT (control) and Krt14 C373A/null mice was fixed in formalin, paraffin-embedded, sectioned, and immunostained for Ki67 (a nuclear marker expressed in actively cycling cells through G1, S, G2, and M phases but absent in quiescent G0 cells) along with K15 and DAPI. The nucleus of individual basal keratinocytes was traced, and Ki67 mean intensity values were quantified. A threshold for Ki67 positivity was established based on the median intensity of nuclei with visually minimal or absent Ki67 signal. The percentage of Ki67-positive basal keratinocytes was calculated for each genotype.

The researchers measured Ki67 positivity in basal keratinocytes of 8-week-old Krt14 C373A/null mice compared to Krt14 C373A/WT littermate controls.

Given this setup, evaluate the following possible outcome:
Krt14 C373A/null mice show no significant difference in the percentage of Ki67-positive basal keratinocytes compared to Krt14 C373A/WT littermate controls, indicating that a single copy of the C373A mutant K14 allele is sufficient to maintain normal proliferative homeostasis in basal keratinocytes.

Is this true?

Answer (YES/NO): NO